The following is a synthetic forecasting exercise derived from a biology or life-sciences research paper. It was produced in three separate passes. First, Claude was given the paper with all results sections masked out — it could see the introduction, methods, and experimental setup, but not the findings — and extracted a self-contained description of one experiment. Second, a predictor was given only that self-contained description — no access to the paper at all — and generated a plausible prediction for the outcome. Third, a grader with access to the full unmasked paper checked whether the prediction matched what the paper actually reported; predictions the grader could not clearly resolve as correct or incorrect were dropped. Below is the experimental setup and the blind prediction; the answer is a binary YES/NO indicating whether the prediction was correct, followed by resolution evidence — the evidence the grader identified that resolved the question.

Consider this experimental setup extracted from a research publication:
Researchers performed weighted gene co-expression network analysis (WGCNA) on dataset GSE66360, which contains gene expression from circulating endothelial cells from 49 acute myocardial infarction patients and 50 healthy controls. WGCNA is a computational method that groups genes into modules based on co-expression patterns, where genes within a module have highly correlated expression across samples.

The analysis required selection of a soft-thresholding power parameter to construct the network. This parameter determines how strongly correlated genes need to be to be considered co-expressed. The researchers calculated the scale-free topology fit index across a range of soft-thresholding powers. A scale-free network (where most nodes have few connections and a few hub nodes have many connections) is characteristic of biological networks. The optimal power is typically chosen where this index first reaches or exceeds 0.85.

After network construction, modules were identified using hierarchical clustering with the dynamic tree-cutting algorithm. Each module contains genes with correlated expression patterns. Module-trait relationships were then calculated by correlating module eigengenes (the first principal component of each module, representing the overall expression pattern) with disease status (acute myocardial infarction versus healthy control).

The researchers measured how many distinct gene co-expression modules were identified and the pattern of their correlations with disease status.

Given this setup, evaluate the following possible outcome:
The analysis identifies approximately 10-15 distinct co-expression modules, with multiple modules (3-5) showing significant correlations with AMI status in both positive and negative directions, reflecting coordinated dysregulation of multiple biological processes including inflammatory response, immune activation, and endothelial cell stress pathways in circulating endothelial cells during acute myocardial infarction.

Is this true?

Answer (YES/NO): NO